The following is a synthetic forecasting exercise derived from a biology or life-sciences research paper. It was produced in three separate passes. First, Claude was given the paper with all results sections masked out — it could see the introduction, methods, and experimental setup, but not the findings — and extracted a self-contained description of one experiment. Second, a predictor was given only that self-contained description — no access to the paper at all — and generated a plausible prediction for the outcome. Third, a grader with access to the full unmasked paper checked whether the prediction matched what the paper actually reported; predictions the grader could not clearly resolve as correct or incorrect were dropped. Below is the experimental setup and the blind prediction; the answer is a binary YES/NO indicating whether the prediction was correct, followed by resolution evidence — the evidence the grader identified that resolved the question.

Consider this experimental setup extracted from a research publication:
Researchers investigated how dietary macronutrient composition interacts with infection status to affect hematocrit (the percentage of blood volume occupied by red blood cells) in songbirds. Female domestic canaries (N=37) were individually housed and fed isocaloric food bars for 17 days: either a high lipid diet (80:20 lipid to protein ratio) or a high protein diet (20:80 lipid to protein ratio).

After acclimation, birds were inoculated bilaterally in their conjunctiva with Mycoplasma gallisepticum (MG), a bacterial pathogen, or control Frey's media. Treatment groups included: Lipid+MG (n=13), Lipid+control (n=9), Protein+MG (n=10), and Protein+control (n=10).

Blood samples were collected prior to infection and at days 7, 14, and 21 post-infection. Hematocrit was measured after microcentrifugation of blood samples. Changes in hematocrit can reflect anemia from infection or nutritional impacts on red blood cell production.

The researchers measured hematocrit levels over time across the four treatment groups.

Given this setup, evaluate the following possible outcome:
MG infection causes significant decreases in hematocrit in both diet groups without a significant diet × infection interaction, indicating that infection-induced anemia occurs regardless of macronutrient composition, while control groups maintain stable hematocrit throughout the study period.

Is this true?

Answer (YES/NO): NO